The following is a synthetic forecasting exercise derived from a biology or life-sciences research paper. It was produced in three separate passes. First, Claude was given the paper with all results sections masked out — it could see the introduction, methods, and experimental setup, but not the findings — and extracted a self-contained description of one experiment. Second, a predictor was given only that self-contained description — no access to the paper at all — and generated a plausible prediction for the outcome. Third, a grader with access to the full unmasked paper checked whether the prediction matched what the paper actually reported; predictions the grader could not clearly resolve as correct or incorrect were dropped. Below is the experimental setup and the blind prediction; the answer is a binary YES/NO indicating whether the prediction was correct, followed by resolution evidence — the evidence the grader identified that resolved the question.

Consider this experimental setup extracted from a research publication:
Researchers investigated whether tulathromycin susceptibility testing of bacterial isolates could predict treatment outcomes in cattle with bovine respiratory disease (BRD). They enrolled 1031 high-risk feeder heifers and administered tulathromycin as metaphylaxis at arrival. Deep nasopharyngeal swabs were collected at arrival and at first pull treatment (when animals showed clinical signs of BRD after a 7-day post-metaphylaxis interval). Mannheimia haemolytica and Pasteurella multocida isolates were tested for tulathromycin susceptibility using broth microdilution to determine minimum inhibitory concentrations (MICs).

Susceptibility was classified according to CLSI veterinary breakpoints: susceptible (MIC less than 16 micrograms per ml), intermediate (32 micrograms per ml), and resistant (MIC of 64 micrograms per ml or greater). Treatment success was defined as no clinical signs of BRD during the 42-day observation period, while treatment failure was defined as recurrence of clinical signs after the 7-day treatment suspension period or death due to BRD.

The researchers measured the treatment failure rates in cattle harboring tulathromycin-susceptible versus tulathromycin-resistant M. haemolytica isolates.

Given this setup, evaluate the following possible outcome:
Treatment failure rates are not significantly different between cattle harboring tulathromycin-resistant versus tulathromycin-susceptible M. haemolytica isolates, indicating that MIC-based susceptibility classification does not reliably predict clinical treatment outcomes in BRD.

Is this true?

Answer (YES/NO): YES